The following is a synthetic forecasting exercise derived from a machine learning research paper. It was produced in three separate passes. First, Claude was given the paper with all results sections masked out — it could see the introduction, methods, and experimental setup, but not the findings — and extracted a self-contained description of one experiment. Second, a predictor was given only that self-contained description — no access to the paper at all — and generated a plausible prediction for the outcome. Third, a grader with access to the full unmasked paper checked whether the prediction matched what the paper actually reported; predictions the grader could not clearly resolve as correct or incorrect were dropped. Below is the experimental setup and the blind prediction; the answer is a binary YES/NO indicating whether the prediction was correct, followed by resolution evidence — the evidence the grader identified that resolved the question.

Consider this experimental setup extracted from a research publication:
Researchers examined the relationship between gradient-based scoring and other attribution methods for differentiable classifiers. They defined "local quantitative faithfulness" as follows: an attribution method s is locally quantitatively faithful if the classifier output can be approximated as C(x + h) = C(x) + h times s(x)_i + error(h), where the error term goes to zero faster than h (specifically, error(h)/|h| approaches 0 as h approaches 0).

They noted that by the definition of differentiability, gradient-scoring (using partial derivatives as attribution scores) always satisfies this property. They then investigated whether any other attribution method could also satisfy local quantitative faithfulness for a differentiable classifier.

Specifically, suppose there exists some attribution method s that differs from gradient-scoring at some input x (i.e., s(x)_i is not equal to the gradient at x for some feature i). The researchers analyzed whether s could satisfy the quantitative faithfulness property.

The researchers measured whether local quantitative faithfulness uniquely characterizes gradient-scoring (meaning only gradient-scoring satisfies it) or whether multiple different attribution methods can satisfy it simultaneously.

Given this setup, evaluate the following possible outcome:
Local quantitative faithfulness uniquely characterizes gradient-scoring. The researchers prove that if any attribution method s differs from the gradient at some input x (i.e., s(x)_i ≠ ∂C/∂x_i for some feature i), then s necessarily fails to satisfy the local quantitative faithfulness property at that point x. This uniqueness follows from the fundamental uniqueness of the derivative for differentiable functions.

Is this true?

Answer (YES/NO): YES